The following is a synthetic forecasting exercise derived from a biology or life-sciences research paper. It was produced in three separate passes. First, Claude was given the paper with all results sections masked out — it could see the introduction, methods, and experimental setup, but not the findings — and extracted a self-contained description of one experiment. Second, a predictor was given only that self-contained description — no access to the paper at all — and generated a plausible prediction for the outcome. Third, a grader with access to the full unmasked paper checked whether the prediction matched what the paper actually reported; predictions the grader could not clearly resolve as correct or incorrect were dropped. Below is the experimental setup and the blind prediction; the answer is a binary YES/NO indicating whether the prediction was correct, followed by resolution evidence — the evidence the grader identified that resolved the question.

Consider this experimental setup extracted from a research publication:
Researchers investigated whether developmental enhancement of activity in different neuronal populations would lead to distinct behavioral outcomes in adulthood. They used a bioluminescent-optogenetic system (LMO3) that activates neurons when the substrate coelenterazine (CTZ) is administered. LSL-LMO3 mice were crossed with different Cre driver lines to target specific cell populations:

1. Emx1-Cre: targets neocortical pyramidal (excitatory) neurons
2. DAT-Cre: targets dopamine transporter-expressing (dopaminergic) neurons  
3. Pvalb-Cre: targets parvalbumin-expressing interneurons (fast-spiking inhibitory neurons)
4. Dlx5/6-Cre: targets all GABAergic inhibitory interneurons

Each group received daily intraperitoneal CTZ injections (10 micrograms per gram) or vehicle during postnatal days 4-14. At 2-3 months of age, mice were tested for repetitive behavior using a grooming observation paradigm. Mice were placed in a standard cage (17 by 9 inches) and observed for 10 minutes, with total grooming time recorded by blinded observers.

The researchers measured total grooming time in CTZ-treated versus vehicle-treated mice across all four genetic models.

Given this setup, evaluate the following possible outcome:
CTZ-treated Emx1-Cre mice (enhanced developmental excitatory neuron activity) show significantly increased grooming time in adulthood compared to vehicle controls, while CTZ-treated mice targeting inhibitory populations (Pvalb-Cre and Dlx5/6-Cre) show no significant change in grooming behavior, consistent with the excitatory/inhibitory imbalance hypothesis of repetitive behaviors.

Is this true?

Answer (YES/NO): YES